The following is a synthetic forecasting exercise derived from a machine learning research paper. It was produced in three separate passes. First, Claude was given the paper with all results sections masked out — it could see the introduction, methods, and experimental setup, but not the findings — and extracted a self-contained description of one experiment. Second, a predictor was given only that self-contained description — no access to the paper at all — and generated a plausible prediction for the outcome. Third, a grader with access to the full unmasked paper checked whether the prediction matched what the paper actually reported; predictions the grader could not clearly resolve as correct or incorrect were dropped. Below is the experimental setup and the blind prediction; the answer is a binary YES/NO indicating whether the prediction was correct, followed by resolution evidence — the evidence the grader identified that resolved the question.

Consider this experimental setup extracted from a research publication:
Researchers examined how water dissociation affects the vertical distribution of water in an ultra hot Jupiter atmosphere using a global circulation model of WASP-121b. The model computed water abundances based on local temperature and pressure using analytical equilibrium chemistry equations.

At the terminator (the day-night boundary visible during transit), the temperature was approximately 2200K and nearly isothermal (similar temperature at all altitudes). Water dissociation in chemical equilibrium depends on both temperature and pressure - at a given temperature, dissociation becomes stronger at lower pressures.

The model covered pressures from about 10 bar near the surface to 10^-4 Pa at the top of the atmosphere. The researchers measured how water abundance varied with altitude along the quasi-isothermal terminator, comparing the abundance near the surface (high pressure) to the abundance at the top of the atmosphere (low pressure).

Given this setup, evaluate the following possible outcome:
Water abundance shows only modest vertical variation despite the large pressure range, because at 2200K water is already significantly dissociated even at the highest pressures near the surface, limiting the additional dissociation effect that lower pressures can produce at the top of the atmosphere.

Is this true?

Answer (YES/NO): NO